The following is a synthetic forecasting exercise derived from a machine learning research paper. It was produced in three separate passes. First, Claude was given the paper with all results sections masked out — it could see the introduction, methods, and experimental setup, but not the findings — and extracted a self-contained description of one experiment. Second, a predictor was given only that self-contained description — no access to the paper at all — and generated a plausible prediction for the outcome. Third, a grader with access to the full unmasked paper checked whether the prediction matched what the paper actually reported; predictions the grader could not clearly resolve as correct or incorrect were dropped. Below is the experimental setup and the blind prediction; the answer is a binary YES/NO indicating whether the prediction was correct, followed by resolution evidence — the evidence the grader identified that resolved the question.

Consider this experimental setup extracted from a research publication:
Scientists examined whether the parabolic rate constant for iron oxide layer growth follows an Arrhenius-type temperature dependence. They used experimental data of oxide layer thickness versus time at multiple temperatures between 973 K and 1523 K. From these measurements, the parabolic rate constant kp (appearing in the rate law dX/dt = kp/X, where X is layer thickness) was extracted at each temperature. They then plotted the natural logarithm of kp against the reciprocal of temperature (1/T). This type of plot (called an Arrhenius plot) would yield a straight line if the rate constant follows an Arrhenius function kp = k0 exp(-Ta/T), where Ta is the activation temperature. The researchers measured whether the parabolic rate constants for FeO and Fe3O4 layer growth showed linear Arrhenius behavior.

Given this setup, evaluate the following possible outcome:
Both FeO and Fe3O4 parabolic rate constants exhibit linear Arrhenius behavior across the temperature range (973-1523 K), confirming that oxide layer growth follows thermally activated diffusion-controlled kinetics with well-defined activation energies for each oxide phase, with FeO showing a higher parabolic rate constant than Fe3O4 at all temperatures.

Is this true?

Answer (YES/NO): YES